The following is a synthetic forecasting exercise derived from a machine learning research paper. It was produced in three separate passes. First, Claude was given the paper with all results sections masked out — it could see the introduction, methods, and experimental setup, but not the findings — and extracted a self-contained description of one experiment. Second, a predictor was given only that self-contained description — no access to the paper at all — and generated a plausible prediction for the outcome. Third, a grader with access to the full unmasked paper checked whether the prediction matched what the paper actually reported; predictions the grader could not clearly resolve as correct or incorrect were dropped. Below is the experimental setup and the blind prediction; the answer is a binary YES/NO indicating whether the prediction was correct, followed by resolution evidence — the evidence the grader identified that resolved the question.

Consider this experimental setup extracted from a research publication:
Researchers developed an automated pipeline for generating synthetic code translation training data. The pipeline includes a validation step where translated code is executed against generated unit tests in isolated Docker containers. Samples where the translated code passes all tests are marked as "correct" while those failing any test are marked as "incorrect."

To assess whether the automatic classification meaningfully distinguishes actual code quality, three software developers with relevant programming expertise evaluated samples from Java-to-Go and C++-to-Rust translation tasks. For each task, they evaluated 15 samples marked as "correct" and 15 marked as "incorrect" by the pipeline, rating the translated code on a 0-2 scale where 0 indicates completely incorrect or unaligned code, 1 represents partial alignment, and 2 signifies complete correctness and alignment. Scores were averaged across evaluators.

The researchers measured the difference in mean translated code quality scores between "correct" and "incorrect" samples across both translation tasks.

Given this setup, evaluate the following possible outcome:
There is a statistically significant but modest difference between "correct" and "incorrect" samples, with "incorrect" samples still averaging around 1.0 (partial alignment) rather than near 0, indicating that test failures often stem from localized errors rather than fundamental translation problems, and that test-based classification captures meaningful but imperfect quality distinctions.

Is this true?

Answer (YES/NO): NO